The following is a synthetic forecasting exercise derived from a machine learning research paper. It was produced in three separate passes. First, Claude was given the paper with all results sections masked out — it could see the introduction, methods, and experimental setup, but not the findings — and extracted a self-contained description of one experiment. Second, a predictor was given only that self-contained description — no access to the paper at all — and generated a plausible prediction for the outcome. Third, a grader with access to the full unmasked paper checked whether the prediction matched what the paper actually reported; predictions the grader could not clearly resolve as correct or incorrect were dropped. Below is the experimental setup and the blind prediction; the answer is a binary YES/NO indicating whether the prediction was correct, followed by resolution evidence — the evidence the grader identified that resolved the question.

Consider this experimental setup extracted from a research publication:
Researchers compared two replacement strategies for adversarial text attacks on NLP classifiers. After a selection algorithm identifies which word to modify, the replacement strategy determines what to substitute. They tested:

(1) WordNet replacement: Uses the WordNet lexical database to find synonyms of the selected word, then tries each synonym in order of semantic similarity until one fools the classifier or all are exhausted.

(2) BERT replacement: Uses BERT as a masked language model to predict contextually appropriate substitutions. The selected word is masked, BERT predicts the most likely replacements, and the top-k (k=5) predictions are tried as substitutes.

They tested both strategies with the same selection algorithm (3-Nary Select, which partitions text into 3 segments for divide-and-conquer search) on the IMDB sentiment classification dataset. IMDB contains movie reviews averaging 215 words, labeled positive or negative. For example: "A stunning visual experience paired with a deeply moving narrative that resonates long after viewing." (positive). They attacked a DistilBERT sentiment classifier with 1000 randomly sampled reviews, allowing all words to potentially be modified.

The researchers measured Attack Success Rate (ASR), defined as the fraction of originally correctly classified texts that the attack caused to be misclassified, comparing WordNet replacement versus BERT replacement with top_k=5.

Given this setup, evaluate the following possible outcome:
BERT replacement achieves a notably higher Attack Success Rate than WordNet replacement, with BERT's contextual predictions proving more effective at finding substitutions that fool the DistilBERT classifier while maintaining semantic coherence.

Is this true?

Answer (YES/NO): NO